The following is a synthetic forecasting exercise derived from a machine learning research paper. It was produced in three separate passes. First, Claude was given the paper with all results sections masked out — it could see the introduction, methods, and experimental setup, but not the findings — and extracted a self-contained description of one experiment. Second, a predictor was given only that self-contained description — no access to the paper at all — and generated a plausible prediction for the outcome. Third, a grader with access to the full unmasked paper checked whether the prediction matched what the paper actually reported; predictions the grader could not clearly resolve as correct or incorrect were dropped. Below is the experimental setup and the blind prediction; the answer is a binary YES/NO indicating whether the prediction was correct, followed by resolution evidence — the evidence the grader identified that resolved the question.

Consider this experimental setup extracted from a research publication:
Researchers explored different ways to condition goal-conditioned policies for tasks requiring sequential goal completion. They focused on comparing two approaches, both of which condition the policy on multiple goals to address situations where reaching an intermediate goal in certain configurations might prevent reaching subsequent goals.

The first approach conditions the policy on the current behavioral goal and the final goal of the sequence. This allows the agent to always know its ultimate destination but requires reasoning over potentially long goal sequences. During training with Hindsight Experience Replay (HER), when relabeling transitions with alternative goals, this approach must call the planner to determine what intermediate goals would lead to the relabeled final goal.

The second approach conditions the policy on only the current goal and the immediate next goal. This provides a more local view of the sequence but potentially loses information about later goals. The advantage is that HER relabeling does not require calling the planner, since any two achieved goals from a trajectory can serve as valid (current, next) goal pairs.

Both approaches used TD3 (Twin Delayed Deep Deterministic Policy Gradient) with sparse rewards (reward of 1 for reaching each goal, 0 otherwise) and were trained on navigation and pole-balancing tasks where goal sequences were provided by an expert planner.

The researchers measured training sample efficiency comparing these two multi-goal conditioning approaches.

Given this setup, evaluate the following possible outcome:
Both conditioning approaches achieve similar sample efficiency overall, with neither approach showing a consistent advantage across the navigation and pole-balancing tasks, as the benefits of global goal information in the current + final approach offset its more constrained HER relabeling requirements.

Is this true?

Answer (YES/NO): NO